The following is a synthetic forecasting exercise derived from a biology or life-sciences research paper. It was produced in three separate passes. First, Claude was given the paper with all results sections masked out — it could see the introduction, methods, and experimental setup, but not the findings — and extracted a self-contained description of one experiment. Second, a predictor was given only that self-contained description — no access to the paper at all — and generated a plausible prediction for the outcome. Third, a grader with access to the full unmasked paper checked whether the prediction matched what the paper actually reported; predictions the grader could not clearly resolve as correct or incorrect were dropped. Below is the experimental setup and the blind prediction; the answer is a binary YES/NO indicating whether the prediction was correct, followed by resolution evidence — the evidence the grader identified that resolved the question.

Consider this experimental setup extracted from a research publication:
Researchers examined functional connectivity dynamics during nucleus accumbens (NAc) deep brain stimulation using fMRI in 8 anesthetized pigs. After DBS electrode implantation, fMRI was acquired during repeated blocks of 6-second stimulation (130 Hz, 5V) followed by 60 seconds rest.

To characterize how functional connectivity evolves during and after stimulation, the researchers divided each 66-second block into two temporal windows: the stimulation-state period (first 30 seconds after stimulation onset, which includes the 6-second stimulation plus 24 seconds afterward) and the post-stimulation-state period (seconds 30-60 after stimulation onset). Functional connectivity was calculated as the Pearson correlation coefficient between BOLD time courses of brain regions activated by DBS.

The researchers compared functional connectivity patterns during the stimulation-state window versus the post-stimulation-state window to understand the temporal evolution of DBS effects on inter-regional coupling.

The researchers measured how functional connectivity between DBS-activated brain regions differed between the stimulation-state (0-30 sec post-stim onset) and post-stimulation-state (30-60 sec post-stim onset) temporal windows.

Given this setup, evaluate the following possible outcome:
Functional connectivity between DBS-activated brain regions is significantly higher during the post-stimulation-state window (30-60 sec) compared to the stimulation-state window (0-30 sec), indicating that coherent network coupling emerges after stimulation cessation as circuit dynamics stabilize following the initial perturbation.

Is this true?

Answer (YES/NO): NO